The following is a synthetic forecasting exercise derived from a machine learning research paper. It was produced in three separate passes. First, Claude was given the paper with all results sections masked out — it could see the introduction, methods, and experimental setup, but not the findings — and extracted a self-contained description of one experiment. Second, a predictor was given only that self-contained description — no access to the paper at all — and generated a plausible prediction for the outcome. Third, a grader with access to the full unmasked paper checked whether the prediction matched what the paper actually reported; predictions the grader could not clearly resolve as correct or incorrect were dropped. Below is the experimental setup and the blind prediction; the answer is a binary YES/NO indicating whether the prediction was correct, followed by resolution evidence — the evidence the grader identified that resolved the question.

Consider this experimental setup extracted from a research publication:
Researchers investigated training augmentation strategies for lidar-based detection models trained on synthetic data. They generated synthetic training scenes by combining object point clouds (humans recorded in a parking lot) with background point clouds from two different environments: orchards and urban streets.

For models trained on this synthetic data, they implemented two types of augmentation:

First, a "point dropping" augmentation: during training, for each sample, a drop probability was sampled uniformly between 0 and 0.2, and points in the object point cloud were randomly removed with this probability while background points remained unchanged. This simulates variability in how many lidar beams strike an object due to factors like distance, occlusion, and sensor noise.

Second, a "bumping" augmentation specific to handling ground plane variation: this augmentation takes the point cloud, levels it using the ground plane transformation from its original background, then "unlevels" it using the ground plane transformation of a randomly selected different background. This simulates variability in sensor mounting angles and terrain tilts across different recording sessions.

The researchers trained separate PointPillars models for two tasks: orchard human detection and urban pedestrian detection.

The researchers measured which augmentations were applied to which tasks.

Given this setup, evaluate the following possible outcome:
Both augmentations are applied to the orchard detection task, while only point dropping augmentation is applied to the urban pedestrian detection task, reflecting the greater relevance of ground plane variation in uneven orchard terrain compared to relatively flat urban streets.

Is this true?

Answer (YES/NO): YES